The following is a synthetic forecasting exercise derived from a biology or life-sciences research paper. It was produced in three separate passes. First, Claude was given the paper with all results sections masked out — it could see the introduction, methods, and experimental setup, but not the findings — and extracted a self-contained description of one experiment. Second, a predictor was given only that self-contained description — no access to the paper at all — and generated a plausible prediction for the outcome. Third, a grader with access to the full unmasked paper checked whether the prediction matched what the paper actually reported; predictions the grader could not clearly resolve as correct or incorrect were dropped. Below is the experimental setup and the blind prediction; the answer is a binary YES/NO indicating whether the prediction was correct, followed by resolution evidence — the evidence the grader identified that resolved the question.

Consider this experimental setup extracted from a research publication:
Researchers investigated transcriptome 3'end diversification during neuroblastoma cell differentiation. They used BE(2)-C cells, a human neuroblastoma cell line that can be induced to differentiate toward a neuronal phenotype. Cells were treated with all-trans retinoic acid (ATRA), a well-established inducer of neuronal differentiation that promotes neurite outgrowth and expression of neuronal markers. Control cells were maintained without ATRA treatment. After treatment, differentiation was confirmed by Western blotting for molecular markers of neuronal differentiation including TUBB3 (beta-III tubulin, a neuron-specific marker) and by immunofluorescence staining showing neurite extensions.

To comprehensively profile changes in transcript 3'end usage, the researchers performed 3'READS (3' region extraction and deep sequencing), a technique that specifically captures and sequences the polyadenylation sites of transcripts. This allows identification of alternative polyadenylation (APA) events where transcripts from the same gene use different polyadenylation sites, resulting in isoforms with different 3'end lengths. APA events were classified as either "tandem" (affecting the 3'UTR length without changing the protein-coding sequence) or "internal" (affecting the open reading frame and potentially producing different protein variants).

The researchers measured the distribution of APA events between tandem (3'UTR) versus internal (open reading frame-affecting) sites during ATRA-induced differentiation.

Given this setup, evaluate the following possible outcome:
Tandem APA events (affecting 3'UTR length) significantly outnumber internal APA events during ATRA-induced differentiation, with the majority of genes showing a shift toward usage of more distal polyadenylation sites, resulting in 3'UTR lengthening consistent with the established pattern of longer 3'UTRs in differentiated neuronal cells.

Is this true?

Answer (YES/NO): NO